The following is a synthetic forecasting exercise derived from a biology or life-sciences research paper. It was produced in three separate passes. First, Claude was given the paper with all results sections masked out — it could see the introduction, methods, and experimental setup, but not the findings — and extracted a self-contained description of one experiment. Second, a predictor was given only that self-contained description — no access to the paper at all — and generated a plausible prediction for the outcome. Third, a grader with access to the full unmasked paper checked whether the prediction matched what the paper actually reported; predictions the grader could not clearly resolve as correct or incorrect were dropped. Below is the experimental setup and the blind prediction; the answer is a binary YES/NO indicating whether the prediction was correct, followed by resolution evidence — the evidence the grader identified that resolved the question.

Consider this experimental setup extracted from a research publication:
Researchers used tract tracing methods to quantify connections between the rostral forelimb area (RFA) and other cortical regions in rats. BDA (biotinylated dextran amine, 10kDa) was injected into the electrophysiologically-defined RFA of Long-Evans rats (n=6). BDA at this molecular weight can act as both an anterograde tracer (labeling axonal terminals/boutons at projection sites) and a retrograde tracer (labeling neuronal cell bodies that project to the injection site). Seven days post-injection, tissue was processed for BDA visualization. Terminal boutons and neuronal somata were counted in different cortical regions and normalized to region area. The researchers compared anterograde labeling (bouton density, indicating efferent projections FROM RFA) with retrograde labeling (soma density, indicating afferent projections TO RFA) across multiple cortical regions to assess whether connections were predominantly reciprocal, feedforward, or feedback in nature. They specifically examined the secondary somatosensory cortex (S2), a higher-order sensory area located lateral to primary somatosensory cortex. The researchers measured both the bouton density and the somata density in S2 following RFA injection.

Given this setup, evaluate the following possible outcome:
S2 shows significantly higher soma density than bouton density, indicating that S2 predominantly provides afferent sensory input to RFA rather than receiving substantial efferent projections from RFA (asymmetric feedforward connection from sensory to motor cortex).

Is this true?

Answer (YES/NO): NO